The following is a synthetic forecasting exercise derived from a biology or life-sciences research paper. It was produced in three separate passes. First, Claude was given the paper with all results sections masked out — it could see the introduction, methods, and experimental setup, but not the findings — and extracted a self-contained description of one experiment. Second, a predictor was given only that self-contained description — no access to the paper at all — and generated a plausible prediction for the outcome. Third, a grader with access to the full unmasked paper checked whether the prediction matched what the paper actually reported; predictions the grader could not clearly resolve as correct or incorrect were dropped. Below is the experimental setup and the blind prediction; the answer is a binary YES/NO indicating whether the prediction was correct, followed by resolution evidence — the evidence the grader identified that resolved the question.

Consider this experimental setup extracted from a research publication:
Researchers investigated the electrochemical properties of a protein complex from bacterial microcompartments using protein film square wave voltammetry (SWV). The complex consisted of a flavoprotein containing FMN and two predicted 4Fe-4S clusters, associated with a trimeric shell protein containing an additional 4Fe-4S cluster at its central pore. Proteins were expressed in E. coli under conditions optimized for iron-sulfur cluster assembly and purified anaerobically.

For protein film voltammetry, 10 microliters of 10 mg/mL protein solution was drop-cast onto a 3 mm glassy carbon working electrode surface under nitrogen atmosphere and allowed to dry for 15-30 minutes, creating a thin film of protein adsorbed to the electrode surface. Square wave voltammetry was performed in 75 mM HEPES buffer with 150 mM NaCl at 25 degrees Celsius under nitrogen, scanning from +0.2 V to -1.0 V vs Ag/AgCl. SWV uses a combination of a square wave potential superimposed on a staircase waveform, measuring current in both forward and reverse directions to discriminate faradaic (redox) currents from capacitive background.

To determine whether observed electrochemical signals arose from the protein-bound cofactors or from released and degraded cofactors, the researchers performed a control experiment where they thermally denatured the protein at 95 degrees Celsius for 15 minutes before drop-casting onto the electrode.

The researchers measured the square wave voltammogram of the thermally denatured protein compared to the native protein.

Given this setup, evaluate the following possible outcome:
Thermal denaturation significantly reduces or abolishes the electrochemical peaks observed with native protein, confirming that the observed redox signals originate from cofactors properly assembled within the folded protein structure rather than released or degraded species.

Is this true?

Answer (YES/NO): YES